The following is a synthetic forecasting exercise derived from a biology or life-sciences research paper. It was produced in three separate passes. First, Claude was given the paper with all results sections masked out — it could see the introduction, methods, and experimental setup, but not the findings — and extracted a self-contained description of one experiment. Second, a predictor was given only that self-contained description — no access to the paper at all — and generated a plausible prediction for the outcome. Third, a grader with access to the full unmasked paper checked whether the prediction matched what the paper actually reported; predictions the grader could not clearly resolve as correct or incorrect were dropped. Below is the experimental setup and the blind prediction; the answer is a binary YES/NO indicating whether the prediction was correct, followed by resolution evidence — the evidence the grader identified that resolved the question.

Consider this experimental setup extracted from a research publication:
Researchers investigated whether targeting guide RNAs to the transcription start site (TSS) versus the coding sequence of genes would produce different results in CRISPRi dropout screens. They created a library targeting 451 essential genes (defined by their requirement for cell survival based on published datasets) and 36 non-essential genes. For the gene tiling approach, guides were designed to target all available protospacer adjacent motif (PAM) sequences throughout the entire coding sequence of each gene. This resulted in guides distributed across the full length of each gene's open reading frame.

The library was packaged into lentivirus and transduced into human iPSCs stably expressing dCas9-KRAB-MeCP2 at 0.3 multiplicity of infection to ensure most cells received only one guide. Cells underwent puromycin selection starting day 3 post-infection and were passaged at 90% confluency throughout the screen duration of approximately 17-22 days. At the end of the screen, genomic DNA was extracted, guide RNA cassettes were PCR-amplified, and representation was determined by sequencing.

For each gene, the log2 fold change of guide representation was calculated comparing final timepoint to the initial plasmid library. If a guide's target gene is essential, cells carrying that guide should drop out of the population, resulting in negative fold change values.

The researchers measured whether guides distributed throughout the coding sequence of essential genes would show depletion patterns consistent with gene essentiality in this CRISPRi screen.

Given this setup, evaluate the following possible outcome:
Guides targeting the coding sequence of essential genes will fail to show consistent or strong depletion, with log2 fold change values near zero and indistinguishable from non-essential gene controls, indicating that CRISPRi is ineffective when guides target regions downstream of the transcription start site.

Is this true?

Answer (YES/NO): NO